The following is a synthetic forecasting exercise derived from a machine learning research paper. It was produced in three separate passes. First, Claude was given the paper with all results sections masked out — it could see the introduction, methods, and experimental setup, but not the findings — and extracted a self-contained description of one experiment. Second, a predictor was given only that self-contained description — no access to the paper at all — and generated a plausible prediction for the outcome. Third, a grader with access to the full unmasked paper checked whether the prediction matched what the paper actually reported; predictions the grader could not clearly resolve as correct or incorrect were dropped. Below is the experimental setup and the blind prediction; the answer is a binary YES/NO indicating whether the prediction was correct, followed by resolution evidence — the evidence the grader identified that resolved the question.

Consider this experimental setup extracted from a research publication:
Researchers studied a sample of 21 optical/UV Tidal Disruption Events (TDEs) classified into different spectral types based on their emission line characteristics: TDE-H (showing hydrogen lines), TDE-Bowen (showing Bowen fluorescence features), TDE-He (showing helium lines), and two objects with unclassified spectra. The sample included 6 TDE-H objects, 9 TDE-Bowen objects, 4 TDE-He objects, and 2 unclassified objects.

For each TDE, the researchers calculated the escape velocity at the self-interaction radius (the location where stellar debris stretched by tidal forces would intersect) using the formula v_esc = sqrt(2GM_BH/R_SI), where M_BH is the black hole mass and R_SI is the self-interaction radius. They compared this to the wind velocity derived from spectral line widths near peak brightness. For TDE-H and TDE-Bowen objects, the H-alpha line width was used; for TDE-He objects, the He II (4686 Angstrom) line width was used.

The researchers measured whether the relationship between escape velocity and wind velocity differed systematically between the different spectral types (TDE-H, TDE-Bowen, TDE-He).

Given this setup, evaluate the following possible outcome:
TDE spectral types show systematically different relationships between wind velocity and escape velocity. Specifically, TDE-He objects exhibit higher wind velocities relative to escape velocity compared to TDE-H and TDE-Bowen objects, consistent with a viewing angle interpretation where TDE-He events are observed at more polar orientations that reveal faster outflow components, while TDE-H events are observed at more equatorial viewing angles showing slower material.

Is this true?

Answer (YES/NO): NO